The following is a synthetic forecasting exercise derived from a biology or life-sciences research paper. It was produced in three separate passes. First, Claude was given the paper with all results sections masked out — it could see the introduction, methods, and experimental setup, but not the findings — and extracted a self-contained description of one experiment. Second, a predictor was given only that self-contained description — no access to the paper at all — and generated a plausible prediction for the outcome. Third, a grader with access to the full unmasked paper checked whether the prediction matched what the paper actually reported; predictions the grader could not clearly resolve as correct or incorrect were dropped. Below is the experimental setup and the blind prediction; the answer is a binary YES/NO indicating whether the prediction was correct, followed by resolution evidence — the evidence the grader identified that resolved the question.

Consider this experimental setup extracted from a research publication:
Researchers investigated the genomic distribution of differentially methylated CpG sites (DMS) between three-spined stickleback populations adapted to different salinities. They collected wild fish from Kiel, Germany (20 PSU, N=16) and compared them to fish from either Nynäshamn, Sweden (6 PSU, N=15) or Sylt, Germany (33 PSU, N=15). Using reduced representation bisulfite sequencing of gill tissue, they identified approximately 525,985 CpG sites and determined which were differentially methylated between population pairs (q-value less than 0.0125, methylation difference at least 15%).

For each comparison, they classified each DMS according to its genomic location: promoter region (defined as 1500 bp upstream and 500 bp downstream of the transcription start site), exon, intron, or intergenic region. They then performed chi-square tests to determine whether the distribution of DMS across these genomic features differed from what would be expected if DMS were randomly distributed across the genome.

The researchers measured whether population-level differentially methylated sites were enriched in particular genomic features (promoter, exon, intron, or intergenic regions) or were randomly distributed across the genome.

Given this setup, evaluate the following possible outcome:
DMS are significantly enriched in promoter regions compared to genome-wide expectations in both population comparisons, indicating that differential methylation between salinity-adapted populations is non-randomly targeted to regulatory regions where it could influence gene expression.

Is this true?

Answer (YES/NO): NO